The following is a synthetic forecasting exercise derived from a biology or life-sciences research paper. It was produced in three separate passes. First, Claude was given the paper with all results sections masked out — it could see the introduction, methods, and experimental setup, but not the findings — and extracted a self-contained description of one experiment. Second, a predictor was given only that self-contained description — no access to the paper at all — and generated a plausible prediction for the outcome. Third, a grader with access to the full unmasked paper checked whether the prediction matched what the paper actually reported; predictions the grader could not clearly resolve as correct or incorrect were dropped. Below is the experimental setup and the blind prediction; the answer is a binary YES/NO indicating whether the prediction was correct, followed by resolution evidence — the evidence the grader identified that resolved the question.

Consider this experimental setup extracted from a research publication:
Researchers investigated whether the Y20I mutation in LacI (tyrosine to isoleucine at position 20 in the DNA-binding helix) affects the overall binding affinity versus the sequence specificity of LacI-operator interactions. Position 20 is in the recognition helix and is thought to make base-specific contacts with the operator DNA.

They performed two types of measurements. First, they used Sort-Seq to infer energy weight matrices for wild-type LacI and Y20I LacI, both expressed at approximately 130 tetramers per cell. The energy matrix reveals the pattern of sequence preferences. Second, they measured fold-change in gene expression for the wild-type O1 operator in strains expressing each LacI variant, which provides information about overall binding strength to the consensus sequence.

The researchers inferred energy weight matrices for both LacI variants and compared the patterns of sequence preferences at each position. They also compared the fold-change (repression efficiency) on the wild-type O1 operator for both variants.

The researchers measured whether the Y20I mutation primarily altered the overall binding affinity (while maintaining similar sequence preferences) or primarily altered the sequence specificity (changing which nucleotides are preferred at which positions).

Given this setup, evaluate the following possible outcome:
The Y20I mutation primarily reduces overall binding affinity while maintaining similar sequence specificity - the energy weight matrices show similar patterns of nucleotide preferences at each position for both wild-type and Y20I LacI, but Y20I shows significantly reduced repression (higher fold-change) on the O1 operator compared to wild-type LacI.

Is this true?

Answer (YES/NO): YES